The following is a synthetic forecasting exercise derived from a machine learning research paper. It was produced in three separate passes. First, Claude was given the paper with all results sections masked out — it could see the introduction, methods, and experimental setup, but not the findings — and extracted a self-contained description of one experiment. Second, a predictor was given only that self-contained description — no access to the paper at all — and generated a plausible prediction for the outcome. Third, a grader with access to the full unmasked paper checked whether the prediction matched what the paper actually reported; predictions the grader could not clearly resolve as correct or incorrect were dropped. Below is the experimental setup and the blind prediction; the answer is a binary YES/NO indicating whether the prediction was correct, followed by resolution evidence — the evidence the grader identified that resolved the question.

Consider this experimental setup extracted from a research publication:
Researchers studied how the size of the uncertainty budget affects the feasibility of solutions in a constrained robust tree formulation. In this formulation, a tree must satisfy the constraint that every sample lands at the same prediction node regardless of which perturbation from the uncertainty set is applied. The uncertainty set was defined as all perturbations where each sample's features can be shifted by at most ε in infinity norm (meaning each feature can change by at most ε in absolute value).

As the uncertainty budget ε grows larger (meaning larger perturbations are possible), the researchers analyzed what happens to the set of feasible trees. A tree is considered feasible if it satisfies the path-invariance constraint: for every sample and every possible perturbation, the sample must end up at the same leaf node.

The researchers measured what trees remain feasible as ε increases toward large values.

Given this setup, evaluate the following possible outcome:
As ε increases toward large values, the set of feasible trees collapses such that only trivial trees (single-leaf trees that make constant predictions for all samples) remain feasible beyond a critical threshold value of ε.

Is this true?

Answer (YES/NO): YES